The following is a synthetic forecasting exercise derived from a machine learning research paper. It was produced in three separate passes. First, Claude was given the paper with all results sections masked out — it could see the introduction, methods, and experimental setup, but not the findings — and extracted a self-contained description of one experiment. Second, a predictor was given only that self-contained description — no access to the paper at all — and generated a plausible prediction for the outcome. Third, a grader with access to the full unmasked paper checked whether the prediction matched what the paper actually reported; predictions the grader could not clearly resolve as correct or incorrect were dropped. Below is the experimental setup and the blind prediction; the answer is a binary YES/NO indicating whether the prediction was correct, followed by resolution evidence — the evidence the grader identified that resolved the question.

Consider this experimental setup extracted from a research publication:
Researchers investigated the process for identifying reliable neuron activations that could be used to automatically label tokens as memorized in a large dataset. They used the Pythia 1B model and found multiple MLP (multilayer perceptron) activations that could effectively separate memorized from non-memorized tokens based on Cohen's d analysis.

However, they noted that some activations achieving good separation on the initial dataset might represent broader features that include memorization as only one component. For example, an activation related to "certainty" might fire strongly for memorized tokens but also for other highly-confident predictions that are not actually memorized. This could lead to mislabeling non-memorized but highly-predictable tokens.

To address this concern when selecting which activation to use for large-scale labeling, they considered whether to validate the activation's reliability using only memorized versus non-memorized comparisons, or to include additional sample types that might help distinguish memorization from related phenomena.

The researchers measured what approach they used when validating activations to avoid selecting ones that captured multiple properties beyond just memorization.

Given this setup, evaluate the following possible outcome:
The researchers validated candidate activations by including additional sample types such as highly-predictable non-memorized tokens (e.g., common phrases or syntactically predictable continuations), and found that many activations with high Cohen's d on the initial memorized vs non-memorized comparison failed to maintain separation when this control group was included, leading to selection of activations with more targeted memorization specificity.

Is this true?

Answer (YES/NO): NO